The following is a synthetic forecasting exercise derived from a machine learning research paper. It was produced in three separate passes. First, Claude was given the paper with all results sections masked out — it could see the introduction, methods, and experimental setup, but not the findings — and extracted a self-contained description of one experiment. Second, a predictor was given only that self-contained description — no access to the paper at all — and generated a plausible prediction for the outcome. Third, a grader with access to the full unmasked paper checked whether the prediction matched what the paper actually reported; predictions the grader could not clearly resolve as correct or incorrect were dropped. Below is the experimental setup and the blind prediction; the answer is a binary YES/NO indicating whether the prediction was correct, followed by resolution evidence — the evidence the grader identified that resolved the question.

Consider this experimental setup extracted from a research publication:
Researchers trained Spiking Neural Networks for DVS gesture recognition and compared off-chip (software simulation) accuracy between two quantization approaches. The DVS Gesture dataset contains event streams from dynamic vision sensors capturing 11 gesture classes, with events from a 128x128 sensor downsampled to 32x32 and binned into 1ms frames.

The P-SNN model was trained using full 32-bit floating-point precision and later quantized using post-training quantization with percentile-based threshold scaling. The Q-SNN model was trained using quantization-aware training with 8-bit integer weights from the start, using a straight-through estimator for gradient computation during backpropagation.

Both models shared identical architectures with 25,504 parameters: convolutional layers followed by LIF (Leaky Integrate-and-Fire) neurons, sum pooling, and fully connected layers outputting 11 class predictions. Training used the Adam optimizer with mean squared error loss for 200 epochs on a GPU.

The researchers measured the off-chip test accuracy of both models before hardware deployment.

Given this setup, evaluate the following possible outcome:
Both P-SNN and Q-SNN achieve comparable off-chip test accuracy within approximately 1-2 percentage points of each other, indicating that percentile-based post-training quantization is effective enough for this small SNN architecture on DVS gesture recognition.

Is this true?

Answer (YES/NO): YES